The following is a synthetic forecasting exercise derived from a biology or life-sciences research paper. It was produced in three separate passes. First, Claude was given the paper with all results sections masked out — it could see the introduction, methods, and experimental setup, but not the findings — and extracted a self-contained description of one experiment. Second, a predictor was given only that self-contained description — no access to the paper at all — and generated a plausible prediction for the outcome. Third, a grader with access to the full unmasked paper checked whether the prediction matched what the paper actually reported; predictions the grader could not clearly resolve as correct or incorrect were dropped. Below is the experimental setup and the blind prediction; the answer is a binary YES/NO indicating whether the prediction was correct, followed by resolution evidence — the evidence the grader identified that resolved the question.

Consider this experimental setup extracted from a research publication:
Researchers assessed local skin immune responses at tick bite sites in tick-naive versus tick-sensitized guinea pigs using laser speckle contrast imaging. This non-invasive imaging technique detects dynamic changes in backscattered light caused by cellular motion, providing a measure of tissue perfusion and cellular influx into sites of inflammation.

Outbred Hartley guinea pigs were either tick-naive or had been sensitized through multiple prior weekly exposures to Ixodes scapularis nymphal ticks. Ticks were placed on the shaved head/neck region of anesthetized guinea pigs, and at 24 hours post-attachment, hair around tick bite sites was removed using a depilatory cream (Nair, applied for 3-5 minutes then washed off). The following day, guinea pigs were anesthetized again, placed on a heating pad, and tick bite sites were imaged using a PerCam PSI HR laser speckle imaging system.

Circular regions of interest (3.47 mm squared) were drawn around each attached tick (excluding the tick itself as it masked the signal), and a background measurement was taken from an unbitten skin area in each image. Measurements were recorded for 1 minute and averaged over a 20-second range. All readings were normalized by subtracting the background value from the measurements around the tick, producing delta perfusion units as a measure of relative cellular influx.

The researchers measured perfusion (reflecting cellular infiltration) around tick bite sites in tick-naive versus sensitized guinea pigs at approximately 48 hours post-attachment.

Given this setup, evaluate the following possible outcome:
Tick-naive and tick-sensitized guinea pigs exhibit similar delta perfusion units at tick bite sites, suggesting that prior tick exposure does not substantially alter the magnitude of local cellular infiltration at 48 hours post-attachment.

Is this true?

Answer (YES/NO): NO